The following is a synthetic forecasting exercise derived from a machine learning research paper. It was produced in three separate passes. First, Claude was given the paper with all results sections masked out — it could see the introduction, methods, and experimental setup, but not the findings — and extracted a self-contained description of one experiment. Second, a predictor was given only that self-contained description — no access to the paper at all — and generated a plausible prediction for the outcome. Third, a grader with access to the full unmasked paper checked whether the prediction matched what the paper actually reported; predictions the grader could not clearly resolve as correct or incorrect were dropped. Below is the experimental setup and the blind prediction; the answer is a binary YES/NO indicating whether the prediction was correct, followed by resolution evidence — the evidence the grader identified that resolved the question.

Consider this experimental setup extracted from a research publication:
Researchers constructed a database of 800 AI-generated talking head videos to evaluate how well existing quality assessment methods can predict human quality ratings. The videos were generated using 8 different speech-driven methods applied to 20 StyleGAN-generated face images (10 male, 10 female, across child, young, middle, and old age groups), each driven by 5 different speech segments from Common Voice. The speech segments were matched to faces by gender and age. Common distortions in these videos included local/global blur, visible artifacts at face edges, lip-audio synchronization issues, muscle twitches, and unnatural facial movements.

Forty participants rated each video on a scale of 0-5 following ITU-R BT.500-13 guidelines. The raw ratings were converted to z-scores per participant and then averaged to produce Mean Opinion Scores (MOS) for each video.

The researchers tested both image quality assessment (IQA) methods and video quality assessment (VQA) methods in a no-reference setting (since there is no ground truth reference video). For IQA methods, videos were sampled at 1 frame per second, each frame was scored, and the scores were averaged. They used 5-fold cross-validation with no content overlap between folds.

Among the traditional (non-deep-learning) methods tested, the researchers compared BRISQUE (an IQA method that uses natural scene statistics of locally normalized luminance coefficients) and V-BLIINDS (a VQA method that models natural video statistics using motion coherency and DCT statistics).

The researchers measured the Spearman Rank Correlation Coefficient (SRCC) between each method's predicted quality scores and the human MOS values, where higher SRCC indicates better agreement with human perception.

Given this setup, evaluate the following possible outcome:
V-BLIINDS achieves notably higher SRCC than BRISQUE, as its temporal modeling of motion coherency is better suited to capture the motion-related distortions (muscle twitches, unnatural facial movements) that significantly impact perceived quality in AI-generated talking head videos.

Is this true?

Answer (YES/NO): NO